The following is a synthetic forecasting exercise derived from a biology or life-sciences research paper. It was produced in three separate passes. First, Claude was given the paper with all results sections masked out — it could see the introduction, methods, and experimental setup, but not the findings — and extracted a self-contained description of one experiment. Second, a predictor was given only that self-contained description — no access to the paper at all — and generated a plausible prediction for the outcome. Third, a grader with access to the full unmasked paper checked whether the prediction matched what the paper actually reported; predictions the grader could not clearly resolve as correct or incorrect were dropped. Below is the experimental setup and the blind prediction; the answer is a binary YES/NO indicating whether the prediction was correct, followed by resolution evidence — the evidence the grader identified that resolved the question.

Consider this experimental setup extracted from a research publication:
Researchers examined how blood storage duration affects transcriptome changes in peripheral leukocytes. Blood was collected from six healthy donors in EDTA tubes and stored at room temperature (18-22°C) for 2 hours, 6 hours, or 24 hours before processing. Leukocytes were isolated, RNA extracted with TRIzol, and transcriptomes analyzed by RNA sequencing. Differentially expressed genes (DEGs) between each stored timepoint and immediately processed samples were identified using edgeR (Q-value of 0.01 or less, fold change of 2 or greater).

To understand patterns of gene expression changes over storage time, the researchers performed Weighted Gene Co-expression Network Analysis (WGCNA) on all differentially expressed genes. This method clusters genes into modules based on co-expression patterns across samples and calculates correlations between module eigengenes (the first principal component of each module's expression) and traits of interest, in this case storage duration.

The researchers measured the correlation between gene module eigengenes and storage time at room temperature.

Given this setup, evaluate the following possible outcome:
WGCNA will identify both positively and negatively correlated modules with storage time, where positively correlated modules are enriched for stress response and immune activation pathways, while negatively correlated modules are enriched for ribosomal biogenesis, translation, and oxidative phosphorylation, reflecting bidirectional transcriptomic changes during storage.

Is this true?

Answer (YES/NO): NO